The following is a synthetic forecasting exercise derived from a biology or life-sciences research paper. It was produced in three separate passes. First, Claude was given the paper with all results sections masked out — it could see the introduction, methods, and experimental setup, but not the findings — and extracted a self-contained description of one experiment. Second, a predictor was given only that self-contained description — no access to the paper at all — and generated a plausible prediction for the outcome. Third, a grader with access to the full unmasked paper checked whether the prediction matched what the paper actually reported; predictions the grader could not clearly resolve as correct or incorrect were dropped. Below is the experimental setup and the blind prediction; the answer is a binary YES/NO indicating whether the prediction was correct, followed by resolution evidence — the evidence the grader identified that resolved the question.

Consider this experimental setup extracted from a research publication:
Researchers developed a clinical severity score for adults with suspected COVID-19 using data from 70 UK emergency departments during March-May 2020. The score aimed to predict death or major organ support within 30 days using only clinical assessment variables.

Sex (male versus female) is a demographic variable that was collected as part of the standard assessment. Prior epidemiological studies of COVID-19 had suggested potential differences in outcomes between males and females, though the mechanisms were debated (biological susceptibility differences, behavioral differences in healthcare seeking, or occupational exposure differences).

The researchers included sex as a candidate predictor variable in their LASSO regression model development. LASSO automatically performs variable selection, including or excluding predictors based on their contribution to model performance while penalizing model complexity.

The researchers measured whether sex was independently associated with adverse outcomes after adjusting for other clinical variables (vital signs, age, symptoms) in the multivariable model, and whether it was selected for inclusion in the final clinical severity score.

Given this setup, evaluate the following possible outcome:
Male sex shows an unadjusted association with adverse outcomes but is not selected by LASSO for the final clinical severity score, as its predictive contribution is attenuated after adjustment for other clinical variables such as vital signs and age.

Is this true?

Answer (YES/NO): NO